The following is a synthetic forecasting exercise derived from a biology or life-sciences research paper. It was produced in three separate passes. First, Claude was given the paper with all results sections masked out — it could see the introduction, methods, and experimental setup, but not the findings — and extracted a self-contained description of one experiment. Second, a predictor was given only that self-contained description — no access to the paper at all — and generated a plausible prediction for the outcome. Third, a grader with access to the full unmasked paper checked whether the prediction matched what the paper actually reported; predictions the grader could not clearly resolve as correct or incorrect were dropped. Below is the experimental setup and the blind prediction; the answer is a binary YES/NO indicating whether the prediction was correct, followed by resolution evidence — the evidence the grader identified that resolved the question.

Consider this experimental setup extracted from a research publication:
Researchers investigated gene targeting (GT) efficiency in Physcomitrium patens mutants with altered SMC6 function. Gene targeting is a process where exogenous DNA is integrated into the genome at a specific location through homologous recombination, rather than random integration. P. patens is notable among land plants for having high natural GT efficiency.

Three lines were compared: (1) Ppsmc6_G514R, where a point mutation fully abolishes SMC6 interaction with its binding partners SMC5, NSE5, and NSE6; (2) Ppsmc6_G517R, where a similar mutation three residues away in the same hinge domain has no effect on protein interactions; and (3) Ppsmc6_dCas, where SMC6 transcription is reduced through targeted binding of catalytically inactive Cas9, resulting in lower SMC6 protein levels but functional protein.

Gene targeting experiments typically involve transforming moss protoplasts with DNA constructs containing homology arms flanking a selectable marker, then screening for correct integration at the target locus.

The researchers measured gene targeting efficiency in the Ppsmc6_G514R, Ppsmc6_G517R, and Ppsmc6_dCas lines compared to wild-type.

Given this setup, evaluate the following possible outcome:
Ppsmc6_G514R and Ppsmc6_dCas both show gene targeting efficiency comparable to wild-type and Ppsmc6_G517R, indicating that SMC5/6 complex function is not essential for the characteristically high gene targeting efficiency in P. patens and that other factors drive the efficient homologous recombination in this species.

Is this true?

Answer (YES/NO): NO